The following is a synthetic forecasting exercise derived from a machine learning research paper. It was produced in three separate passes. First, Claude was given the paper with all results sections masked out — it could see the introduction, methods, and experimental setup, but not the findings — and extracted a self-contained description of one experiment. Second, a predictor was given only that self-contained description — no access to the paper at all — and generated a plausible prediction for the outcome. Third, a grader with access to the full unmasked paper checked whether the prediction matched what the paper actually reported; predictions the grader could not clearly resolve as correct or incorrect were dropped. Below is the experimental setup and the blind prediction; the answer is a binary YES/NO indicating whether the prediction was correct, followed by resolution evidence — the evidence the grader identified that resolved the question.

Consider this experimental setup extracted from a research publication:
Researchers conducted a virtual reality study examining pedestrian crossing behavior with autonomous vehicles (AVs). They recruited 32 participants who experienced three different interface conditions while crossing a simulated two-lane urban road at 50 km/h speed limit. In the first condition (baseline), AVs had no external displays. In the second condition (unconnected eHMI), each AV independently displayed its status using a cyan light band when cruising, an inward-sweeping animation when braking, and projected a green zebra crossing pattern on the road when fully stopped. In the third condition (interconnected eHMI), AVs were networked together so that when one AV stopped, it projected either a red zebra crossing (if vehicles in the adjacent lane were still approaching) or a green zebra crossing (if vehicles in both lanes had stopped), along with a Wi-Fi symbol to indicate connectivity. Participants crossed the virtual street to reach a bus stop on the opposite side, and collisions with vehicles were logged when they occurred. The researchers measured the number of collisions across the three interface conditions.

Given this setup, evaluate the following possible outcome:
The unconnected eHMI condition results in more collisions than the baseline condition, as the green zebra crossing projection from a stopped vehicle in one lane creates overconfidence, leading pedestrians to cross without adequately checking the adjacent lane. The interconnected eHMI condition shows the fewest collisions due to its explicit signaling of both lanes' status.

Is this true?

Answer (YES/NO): NO